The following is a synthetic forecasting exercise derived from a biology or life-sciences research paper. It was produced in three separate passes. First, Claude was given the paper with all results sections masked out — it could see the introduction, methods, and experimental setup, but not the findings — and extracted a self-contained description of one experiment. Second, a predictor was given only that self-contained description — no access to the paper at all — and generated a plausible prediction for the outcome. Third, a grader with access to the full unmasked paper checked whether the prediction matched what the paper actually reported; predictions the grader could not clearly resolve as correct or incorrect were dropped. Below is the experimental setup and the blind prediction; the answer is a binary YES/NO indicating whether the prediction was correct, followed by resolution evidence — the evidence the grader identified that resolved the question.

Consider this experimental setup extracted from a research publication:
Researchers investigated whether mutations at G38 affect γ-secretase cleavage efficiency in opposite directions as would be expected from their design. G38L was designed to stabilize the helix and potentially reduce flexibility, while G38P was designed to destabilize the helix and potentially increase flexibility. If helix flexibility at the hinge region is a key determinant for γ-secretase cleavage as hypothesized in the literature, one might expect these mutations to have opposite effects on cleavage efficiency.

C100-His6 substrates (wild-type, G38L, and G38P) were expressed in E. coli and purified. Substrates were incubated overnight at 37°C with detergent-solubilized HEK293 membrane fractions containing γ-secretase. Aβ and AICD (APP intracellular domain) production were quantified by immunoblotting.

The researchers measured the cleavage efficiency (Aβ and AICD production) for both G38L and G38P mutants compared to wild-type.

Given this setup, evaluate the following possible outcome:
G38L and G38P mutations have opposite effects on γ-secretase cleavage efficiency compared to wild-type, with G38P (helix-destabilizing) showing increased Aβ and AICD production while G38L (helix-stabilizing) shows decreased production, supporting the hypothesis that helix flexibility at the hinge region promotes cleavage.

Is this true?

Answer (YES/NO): NO